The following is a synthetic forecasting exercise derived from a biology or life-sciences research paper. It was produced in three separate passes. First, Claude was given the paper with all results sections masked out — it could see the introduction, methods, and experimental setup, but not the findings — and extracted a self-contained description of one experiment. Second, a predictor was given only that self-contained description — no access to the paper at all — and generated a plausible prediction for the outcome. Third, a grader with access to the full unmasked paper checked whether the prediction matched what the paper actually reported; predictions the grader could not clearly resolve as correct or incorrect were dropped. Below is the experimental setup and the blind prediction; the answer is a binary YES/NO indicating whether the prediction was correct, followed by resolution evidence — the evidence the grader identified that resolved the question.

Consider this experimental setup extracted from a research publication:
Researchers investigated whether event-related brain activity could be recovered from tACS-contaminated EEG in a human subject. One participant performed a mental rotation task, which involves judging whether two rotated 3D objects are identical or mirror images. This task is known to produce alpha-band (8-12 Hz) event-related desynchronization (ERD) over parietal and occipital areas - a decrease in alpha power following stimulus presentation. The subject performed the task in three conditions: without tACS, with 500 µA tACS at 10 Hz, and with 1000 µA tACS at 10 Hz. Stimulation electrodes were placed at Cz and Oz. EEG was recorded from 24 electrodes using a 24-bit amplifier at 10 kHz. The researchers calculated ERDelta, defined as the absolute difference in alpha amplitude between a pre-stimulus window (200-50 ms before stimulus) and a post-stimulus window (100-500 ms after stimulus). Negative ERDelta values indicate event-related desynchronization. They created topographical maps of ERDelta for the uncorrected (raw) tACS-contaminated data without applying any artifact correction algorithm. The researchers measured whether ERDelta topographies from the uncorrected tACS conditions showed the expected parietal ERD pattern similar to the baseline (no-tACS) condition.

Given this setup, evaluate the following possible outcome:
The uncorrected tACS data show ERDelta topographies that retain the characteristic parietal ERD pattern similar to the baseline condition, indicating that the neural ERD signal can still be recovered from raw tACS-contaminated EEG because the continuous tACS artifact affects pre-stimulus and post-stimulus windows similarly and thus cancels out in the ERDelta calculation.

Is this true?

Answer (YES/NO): NO